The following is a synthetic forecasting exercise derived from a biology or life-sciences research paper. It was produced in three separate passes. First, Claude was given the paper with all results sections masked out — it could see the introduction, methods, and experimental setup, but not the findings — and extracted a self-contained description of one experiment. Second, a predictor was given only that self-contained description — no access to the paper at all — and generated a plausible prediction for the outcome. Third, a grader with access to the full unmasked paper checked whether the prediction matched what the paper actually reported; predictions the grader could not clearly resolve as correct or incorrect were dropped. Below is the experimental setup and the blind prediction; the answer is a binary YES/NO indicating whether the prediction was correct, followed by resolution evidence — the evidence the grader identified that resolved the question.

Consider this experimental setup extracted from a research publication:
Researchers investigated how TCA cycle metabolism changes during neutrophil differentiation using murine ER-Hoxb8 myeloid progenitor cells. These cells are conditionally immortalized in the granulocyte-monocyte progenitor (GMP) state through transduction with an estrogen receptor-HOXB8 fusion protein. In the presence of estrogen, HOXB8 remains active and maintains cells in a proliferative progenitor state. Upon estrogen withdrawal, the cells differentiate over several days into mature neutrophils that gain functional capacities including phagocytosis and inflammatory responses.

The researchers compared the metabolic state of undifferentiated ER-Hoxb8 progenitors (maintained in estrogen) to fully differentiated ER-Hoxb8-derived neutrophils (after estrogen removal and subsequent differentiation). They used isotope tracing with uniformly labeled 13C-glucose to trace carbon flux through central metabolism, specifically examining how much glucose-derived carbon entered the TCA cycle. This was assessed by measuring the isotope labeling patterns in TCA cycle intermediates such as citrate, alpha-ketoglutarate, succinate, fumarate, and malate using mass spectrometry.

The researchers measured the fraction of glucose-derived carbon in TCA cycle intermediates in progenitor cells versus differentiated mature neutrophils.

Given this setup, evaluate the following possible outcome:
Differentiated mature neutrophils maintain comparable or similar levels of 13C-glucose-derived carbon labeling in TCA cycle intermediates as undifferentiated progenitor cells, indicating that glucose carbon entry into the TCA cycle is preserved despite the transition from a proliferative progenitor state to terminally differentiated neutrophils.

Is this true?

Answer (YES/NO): NO